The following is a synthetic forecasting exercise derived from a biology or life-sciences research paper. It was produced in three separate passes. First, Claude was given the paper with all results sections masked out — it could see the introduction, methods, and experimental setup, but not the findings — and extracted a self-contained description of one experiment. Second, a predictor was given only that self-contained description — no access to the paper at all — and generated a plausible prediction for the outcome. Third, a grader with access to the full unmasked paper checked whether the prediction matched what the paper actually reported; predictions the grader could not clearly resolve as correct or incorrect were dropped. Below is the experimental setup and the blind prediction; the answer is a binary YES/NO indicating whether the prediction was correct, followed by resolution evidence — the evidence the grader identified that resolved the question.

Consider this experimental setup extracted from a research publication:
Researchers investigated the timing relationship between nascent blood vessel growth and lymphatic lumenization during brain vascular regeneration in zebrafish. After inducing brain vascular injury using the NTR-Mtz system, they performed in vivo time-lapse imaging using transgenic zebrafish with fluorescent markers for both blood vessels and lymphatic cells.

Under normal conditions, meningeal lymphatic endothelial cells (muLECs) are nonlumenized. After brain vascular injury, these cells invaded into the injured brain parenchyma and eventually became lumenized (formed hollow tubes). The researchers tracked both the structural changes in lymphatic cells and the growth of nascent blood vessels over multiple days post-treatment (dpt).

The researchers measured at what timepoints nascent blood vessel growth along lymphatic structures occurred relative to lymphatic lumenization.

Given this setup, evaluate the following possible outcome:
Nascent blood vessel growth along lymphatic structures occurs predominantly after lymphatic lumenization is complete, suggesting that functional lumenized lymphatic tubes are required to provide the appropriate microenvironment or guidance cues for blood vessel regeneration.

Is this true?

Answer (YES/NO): NO